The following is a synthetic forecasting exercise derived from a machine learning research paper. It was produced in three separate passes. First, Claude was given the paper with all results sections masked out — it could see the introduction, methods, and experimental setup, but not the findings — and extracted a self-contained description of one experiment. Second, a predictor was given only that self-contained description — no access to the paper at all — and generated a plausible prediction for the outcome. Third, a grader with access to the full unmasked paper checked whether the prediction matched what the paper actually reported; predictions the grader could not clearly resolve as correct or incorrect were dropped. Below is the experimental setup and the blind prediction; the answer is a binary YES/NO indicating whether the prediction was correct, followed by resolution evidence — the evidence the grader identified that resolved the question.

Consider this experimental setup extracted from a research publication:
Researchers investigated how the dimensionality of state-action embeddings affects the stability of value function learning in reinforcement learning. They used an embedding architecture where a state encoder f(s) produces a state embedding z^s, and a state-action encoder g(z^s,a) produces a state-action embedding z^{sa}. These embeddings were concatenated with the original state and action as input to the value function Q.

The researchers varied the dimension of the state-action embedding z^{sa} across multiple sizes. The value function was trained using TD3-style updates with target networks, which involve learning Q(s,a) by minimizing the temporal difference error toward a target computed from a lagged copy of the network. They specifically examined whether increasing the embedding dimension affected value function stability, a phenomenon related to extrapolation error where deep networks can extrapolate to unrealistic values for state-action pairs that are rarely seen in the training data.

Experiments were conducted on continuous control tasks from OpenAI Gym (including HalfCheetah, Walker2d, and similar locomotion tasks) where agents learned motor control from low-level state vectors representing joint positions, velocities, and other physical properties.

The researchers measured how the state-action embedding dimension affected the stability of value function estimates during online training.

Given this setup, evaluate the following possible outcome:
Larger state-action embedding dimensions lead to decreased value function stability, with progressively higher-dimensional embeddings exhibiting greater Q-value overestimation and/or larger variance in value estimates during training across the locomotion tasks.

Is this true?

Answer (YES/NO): YES